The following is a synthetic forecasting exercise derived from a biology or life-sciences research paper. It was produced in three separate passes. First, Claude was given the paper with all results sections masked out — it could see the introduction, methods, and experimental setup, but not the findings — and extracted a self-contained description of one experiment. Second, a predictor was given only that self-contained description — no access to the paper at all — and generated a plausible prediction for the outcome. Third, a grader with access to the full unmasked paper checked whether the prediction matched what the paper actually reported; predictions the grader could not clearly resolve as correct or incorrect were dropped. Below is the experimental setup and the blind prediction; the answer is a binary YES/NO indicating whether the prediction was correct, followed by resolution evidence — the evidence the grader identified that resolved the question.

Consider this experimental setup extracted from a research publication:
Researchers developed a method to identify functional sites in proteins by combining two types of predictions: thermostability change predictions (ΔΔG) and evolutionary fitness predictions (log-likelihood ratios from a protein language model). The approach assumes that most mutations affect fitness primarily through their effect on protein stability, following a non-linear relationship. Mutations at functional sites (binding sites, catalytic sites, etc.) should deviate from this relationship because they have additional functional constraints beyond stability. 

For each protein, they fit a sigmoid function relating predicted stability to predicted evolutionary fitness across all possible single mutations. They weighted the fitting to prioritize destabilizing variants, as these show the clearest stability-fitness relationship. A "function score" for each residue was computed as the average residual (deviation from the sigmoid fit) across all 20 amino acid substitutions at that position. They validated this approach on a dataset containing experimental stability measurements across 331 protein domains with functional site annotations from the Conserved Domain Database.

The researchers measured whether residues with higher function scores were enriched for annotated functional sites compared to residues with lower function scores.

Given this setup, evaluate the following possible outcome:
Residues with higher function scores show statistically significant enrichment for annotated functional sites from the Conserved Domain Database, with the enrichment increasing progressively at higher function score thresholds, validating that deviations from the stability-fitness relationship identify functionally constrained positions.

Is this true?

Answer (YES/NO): NO